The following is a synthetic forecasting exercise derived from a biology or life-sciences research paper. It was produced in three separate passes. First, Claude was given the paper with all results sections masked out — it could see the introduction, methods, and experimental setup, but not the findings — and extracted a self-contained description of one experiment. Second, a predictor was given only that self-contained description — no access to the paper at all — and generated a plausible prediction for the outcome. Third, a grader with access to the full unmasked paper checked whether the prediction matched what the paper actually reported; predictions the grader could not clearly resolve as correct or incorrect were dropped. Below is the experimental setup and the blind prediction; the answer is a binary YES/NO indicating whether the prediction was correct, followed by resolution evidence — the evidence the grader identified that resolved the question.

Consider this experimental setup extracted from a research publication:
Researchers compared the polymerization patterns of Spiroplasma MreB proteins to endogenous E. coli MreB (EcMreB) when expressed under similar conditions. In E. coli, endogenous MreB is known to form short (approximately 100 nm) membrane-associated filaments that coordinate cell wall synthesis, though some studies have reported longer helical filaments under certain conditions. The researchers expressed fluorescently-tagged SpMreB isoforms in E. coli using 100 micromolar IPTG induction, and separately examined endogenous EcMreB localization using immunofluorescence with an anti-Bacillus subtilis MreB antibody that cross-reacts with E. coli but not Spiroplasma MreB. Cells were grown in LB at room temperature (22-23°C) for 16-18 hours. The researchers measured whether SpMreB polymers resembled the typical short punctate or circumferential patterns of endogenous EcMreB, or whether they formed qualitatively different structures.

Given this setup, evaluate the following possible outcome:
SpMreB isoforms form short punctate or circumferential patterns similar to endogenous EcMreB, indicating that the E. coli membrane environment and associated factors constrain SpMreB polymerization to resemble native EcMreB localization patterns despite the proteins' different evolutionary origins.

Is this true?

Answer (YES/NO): NO